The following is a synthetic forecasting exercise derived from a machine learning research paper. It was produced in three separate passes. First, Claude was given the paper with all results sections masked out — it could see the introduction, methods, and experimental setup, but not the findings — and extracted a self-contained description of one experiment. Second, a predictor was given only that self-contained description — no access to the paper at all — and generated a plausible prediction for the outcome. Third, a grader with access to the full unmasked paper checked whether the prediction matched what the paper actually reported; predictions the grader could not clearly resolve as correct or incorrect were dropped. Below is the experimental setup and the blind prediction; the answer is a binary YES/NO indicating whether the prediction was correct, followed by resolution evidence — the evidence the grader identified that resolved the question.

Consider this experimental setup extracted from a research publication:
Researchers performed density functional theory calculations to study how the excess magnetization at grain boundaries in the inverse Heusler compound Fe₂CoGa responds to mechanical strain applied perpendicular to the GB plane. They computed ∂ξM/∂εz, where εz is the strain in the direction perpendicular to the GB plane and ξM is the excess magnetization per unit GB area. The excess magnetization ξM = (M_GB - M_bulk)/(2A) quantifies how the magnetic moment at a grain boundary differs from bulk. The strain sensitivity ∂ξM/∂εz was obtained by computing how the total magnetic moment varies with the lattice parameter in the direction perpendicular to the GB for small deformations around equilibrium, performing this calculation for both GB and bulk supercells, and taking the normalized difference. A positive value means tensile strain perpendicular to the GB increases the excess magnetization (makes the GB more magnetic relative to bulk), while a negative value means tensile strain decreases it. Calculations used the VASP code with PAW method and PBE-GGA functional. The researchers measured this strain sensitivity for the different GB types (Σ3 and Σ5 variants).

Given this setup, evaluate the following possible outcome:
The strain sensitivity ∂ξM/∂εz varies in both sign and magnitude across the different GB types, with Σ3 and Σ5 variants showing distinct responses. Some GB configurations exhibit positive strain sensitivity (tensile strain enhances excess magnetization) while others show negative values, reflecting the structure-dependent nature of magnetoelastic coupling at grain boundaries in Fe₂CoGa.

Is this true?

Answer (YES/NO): NO